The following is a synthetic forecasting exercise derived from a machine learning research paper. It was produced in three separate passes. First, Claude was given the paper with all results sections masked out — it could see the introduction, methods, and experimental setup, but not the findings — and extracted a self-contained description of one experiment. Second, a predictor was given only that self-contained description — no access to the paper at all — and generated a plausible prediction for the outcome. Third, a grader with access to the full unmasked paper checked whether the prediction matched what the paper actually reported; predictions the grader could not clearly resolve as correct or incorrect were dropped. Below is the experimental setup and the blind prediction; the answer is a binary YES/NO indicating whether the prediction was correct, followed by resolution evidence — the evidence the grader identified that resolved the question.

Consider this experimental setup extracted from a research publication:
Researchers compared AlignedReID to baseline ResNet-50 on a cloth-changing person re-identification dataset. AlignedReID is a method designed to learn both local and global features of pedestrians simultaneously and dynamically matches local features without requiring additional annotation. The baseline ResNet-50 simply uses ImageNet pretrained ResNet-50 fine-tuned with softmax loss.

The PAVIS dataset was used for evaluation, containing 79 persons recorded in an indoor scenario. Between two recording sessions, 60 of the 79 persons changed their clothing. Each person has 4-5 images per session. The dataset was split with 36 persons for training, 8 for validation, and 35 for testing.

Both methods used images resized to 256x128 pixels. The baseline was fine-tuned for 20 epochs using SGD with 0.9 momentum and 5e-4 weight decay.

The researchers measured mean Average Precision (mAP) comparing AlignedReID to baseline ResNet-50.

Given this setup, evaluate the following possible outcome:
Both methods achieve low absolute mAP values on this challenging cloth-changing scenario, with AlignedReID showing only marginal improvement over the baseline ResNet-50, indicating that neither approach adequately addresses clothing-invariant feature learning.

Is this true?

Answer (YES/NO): NO